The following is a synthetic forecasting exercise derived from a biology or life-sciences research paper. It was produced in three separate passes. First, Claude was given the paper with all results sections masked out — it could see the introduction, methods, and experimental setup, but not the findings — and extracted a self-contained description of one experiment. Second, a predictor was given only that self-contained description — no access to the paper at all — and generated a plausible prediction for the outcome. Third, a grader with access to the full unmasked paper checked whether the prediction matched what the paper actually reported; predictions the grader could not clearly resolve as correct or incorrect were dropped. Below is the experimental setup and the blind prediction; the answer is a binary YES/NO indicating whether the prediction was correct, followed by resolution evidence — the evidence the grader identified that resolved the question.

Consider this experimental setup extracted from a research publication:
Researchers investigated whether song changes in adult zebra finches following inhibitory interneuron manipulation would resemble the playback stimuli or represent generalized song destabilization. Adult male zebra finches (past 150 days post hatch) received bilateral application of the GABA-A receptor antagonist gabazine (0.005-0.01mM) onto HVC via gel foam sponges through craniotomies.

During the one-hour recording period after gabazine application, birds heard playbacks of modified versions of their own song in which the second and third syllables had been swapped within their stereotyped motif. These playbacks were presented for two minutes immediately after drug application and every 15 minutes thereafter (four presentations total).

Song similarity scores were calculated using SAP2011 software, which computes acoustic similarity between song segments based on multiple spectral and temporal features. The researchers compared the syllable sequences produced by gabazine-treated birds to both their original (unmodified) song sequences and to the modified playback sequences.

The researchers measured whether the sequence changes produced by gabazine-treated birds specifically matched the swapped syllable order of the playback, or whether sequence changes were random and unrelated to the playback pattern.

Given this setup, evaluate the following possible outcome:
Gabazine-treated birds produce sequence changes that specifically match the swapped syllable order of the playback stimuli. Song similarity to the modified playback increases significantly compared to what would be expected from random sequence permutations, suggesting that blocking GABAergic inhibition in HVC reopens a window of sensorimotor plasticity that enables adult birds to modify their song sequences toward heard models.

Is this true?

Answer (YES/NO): NO